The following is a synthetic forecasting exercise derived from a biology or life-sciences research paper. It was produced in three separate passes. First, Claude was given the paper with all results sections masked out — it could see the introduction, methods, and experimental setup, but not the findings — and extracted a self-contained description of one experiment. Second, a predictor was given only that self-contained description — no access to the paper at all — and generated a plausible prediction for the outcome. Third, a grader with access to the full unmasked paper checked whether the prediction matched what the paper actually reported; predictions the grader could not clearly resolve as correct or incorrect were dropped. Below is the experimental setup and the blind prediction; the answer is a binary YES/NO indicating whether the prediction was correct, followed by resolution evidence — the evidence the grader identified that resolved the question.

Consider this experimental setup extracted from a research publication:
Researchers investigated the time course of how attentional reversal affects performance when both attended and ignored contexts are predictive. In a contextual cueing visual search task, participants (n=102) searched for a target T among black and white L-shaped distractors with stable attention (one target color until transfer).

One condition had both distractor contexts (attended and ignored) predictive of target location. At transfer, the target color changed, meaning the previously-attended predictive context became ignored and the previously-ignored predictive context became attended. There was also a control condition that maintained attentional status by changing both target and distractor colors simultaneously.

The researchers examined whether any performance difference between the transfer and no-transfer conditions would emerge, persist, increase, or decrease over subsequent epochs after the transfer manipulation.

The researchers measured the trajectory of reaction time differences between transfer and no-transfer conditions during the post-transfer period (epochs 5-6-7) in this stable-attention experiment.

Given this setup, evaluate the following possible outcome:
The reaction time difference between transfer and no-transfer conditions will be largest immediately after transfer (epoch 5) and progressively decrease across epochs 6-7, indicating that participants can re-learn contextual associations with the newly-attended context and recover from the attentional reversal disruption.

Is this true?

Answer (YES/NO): NO